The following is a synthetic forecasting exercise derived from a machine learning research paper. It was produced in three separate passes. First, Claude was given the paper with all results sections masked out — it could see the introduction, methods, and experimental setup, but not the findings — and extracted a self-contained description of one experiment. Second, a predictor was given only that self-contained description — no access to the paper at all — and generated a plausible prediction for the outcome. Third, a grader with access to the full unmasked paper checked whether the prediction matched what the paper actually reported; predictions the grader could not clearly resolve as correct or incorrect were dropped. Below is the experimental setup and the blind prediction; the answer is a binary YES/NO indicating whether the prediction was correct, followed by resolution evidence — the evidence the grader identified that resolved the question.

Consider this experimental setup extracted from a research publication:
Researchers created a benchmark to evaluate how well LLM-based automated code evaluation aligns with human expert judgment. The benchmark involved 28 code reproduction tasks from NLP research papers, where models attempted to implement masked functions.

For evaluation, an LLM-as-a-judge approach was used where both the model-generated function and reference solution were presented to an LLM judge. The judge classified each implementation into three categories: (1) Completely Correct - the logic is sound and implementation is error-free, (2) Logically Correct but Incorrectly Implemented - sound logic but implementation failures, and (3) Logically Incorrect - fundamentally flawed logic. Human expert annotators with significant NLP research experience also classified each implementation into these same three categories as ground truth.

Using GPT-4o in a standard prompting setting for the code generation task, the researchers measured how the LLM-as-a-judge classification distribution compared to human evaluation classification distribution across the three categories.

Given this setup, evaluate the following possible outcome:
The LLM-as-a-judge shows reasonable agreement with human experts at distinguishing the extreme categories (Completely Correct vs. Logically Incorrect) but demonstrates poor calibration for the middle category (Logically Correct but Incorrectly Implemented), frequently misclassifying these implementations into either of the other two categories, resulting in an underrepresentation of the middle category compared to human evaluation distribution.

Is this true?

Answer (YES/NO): NO